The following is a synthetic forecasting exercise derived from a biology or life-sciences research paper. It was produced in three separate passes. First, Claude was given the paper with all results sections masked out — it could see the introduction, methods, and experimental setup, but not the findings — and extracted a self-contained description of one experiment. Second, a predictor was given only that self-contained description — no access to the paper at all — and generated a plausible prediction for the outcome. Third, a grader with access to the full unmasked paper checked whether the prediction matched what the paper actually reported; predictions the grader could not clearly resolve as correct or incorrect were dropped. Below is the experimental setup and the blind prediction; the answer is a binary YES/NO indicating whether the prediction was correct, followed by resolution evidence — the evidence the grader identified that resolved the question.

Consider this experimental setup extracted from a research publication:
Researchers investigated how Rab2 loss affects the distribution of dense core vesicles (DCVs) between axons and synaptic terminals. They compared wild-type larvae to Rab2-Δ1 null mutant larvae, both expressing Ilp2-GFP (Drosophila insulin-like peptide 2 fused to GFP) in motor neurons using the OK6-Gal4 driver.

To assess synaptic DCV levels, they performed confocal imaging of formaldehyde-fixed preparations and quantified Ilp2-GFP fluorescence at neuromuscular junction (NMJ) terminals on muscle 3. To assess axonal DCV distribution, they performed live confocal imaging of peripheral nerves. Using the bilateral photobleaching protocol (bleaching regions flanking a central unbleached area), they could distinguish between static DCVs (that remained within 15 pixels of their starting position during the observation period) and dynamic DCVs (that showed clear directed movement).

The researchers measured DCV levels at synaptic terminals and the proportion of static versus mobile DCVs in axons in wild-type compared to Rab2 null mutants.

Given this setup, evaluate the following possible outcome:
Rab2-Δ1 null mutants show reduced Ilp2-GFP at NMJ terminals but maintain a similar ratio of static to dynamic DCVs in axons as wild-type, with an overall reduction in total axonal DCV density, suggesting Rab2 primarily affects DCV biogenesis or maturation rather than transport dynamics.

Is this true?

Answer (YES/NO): NO